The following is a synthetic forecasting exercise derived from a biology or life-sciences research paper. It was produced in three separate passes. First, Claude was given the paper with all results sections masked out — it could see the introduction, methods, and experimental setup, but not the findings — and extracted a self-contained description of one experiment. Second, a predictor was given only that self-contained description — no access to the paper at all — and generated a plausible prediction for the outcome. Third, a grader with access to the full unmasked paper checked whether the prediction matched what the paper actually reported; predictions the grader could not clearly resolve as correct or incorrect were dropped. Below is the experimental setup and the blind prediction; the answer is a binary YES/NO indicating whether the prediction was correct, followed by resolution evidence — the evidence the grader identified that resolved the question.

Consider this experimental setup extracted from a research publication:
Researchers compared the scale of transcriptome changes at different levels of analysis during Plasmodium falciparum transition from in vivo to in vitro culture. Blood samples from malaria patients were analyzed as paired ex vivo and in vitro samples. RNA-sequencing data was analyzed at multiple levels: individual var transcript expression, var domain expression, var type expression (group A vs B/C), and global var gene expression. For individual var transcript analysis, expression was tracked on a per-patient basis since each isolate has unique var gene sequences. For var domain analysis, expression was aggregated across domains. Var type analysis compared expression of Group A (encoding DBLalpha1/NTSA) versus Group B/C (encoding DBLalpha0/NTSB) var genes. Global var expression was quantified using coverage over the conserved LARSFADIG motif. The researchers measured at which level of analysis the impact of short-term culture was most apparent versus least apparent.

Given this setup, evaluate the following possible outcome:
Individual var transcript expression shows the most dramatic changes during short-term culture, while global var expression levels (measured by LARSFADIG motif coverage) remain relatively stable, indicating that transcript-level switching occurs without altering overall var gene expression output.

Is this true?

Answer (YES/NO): YES